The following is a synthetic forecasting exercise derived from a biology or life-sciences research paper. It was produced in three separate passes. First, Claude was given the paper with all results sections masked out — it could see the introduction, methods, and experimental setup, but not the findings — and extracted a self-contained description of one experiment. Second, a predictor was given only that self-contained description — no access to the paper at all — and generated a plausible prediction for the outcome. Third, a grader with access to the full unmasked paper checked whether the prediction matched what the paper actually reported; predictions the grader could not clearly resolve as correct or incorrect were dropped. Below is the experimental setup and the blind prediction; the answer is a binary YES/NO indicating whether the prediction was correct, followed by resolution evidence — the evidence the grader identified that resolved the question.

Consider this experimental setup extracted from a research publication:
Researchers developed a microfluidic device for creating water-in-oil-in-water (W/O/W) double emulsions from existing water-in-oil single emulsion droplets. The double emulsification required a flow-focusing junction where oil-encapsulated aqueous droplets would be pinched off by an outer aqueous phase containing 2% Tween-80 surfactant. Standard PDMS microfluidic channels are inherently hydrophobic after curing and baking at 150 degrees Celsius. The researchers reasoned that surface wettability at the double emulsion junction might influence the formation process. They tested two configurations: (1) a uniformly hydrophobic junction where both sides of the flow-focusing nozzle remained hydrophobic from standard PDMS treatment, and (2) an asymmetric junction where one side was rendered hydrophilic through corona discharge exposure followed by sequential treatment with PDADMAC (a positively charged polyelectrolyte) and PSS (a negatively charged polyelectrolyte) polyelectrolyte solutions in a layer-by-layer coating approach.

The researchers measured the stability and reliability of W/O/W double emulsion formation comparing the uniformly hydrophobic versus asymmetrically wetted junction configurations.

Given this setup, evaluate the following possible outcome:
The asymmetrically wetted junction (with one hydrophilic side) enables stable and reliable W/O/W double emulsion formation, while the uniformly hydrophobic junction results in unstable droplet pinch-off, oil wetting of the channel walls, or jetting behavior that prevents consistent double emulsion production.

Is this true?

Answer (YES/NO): YES